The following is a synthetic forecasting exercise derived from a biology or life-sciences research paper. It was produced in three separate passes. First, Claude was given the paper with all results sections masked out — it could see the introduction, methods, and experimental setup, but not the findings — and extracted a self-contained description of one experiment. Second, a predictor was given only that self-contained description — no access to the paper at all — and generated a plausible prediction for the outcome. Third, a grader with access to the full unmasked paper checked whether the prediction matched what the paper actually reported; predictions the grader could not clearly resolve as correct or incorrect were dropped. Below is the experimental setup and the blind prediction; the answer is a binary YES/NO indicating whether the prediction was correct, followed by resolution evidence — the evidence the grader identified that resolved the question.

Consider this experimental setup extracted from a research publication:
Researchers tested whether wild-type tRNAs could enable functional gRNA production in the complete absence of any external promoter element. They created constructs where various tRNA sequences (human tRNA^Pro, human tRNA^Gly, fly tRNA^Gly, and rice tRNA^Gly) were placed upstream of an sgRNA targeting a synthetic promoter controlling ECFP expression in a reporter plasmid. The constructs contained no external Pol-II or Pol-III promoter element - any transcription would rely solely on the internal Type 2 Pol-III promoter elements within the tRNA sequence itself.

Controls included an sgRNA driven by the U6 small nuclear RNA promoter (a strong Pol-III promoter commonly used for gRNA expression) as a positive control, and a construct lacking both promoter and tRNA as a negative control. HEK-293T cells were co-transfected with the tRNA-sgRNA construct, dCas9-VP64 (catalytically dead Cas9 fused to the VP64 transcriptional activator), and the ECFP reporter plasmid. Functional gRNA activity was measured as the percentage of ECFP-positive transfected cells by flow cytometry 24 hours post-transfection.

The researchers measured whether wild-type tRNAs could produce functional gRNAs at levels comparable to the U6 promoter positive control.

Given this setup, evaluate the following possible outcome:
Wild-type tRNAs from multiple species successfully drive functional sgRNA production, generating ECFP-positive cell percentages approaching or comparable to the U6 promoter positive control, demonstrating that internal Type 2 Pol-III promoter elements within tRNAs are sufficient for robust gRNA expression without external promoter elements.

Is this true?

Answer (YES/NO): YES